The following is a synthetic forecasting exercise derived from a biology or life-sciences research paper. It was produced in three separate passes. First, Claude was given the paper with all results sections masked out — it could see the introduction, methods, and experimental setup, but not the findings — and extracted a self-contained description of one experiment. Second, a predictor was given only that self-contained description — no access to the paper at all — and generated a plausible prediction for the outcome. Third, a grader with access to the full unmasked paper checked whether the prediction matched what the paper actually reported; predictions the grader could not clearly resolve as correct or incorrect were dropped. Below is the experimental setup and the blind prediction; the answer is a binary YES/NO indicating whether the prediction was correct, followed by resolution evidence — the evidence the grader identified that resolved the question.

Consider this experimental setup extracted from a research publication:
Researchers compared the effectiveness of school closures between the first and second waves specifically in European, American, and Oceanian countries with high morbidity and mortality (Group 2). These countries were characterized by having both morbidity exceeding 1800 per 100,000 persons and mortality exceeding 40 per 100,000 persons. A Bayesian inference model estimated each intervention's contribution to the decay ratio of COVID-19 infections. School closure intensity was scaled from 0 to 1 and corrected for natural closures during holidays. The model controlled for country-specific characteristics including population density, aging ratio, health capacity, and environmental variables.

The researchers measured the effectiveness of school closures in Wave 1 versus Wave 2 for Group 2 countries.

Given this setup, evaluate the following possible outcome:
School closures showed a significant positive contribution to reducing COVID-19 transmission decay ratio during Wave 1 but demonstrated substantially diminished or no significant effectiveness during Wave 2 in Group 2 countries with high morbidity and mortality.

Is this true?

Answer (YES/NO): NO